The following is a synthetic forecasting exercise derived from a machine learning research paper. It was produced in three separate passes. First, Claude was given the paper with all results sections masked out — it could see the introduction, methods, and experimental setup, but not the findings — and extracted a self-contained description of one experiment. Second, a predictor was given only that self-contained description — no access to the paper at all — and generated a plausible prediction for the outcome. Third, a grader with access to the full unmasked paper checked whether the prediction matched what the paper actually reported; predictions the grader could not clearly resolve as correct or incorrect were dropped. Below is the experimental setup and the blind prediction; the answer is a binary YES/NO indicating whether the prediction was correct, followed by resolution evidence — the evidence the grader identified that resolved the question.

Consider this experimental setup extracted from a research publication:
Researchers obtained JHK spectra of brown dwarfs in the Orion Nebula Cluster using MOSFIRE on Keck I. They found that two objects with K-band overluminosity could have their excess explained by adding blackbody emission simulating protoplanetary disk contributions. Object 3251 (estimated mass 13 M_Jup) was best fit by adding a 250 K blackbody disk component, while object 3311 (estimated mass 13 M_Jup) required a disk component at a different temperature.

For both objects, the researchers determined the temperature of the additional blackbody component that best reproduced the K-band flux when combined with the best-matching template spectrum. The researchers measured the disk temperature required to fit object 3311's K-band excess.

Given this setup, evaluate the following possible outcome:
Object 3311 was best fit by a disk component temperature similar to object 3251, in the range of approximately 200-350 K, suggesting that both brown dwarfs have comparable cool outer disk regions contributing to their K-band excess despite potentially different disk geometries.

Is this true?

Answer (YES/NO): NO